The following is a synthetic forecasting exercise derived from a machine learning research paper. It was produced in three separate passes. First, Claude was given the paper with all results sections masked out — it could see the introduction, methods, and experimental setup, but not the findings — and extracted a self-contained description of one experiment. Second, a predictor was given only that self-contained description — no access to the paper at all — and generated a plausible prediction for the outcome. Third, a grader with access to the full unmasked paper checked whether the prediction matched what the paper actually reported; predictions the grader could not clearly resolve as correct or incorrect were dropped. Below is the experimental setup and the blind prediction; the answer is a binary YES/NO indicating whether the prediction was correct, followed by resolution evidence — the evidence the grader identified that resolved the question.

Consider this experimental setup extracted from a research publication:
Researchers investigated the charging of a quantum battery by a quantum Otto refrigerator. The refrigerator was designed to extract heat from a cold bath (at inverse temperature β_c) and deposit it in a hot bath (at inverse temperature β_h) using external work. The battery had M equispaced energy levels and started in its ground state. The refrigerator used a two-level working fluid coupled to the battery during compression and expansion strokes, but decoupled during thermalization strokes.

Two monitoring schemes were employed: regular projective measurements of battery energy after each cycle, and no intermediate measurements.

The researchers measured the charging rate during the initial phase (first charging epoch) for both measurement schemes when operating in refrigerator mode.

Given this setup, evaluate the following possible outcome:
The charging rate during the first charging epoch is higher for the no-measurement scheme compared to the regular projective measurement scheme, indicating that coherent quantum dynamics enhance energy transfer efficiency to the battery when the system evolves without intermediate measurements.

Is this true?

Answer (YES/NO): NO